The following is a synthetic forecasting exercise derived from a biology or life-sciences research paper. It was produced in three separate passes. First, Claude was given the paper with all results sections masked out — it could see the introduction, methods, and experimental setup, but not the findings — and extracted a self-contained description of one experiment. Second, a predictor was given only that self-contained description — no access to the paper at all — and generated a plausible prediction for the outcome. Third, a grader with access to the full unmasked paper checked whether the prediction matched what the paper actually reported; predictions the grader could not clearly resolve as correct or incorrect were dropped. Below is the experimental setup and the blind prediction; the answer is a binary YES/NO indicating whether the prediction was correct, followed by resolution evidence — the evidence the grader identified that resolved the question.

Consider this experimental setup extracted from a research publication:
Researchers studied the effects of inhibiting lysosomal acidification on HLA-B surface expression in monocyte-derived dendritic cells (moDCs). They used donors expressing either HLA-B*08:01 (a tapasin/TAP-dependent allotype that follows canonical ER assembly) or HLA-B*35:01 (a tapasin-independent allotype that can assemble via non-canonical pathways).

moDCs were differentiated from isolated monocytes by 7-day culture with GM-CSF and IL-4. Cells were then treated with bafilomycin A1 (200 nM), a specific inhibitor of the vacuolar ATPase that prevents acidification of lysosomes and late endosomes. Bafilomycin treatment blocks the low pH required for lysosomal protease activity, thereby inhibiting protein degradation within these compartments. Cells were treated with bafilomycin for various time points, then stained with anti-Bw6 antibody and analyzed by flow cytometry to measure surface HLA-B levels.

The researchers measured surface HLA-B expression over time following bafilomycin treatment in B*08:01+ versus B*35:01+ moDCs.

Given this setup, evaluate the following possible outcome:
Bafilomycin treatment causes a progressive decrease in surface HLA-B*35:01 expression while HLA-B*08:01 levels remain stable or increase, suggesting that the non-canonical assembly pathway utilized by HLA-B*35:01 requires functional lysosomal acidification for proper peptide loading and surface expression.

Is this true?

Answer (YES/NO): YES